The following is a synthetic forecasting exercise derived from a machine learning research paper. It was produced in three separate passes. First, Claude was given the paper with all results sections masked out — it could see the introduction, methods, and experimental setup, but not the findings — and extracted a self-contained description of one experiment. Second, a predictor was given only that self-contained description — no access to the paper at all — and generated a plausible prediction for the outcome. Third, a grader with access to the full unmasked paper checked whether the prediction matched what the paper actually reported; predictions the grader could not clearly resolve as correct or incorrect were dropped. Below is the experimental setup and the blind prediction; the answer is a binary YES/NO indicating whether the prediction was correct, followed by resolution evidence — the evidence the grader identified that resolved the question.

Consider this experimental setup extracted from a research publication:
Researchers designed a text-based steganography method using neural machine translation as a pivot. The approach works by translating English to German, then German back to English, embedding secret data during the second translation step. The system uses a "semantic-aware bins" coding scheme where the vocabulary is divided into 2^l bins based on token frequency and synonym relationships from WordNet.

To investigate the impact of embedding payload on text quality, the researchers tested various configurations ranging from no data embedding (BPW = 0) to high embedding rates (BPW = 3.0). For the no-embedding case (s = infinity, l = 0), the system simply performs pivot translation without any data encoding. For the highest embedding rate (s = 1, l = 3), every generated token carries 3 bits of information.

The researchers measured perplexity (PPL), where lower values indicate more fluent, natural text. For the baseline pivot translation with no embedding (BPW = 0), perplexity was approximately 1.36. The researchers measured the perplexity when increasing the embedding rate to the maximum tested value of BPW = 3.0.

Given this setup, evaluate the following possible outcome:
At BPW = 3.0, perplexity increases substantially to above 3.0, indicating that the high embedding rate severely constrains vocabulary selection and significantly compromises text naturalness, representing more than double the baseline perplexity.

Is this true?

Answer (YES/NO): NO